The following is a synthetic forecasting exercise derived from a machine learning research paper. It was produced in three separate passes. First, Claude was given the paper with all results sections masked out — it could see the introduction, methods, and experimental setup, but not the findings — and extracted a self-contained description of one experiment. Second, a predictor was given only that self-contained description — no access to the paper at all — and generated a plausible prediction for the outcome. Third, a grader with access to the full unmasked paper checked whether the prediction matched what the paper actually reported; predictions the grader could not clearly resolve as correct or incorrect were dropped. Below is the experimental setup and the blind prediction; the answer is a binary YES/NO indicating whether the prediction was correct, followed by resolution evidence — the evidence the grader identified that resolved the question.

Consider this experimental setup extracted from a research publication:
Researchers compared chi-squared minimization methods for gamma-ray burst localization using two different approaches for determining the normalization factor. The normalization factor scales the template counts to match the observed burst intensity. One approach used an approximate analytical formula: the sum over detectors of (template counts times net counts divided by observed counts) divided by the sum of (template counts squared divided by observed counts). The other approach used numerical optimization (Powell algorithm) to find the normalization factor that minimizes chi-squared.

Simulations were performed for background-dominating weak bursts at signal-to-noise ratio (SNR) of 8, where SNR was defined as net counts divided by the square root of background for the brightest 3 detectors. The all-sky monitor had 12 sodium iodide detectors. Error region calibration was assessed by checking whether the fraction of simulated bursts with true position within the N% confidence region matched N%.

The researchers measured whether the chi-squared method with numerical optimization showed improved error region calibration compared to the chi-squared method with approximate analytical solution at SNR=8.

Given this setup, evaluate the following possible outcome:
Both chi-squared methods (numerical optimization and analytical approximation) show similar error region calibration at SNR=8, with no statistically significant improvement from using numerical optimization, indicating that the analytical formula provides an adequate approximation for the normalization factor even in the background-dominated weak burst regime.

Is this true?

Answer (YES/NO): NO